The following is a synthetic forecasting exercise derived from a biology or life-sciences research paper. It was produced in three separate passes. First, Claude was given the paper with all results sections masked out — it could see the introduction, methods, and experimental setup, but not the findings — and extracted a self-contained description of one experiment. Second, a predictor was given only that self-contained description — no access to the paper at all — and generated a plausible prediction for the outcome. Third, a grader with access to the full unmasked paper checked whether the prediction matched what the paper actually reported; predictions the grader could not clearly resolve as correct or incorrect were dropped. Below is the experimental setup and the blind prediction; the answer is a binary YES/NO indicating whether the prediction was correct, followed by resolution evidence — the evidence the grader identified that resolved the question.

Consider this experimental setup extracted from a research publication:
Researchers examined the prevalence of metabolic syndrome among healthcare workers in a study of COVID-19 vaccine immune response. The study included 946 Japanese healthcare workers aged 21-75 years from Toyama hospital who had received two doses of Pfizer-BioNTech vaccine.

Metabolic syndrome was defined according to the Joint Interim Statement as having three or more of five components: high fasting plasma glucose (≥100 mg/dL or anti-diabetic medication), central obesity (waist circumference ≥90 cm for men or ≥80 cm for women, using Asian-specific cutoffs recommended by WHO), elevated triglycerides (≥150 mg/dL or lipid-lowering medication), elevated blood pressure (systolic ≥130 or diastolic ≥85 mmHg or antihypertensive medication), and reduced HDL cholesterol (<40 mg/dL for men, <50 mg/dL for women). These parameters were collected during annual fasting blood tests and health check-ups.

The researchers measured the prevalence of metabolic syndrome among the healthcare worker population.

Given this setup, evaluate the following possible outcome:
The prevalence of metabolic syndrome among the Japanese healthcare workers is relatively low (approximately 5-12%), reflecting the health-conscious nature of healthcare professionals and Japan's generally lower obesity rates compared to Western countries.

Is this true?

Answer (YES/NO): YES